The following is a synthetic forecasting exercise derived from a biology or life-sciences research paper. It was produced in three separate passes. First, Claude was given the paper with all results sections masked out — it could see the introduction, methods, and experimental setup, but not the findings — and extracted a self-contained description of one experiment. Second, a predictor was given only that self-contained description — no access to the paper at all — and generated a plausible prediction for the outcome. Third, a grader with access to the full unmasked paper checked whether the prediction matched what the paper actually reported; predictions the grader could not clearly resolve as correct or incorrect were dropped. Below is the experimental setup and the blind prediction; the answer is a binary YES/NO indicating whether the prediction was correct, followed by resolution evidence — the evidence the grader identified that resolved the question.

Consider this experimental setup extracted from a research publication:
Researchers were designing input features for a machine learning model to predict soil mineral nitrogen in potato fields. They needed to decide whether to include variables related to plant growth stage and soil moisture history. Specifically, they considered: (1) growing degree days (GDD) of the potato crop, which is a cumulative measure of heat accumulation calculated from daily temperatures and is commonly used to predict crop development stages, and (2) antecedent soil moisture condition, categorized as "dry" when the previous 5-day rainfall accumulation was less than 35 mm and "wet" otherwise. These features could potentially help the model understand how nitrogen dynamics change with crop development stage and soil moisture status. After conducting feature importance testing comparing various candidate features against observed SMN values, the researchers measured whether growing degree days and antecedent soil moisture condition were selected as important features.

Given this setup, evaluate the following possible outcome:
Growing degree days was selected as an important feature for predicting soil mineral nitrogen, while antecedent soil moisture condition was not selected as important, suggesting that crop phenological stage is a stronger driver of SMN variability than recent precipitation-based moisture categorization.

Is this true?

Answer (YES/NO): NO